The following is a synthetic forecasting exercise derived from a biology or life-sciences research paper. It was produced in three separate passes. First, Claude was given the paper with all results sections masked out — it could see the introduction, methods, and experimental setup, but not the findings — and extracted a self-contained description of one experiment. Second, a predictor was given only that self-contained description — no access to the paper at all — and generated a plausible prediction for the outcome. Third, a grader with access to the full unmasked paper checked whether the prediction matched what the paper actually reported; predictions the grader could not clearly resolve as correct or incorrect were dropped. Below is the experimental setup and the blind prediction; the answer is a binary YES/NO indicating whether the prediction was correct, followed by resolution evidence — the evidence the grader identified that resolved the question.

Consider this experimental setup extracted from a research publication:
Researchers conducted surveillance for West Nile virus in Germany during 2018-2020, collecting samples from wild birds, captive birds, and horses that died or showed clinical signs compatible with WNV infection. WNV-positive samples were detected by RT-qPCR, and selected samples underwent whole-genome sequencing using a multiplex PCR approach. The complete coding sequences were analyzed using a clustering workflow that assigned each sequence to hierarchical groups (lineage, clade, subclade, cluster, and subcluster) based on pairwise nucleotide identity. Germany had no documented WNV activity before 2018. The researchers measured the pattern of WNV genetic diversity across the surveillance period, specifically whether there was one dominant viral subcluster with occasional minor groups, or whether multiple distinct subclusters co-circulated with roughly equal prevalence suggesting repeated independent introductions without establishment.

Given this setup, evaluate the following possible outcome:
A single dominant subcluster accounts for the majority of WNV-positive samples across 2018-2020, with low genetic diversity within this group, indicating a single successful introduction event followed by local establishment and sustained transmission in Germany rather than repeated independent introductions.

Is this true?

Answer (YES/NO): NO